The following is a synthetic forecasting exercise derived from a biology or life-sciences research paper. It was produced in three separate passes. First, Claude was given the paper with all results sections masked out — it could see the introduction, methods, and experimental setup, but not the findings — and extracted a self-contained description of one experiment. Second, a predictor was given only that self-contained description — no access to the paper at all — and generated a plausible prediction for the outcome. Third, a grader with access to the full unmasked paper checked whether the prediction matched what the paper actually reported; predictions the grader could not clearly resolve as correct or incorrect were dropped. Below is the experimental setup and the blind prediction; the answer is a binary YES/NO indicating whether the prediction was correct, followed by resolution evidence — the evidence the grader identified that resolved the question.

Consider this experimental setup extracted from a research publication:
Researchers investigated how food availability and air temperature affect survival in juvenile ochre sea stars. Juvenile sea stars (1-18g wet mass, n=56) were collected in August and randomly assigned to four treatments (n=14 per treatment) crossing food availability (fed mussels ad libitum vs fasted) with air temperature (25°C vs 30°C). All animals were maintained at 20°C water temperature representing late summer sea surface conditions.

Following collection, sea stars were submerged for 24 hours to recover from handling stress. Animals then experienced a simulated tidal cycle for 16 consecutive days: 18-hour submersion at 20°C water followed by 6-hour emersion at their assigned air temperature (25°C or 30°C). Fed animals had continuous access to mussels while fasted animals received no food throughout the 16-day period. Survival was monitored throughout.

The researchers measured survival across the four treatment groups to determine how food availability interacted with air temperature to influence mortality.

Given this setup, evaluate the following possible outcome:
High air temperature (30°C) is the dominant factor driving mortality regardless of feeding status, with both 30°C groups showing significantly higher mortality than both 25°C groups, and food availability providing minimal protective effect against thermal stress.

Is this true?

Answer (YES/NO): NO